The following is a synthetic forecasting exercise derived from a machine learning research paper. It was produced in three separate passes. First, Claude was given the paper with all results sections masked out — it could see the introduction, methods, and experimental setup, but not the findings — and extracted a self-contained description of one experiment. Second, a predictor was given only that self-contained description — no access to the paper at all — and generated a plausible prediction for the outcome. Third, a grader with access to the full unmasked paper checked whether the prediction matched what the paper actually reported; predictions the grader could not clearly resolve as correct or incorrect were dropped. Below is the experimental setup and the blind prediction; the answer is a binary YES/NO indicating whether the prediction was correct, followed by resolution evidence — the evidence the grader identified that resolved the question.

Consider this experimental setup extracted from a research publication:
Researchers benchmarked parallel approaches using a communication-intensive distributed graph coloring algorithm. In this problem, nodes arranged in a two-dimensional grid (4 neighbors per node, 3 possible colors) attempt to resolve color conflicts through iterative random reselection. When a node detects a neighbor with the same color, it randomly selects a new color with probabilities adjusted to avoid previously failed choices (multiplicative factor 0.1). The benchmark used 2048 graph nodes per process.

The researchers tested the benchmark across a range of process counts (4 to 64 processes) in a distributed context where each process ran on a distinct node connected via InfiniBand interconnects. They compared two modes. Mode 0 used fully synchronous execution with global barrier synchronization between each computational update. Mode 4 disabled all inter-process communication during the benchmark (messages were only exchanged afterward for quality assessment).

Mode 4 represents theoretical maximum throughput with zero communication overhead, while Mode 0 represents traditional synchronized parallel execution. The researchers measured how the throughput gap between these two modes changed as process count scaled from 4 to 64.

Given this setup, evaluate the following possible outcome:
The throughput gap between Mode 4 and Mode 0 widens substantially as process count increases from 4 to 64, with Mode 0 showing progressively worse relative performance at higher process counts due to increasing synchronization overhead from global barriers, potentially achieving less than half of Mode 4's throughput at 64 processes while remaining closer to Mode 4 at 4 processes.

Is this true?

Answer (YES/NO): YES